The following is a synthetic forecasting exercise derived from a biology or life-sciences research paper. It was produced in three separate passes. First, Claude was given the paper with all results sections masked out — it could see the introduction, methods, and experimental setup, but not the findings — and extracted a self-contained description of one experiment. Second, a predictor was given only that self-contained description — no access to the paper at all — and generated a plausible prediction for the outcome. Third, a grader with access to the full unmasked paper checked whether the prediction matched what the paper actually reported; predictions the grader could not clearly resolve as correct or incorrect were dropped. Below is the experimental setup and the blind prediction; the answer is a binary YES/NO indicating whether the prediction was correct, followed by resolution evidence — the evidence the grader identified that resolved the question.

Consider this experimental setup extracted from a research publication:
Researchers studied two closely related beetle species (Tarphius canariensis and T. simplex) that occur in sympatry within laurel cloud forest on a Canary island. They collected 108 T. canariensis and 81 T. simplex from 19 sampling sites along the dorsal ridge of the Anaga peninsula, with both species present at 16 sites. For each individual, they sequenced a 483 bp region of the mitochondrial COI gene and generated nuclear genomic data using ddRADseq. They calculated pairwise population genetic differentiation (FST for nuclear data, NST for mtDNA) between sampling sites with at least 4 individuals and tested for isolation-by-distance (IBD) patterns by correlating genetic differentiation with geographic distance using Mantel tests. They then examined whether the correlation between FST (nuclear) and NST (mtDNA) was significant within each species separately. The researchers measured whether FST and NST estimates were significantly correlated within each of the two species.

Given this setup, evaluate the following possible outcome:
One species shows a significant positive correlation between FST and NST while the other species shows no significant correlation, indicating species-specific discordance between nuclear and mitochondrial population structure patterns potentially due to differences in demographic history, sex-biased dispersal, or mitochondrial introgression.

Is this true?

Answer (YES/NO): YES